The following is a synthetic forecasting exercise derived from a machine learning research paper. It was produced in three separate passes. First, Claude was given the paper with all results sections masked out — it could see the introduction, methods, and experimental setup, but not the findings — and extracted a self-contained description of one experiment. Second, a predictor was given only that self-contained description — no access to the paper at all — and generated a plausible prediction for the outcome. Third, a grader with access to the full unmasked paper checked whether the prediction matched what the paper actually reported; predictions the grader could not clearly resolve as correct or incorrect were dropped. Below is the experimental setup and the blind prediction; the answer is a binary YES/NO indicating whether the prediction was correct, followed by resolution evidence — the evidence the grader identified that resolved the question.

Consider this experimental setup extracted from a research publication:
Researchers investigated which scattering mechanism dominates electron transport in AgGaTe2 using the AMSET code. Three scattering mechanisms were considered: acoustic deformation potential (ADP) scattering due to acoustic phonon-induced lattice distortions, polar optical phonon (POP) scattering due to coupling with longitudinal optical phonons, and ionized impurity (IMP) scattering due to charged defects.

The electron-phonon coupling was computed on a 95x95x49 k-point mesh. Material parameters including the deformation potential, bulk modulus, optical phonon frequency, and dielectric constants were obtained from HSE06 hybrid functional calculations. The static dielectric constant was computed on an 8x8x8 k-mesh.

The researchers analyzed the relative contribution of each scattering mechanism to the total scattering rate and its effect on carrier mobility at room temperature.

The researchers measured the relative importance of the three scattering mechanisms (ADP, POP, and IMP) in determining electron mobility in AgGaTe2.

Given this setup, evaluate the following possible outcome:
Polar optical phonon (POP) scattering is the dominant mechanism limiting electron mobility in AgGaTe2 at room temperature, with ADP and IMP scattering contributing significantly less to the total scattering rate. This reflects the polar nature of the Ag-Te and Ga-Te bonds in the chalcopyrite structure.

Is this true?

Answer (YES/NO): YES